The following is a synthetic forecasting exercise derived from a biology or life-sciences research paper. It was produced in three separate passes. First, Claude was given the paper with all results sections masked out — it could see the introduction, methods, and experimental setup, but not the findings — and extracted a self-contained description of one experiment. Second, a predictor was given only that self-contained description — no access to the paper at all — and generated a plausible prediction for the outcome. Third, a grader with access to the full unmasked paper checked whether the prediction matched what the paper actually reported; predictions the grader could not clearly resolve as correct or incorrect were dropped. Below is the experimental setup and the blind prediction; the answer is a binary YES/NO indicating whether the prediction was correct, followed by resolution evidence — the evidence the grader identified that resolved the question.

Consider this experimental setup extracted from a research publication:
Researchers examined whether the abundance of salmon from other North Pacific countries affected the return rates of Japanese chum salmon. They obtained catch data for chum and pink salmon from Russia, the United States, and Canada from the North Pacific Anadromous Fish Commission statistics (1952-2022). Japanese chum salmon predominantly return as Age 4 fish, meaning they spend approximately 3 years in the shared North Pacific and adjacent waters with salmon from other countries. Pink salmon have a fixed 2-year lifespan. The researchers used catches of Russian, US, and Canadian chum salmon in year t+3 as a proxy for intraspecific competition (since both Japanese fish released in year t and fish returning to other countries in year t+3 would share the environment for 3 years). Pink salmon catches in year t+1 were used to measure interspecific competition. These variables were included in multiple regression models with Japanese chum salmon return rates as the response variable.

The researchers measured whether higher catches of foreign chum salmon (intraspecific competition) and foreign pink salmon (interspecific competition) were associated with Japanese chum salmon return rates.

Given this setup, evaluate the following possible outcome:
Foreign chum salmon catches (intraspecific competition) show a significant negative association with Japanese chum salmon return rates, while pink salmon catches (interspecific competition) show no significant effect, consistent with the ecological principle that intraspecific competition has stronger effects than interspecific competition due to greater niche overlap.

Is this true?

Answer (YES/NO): NO